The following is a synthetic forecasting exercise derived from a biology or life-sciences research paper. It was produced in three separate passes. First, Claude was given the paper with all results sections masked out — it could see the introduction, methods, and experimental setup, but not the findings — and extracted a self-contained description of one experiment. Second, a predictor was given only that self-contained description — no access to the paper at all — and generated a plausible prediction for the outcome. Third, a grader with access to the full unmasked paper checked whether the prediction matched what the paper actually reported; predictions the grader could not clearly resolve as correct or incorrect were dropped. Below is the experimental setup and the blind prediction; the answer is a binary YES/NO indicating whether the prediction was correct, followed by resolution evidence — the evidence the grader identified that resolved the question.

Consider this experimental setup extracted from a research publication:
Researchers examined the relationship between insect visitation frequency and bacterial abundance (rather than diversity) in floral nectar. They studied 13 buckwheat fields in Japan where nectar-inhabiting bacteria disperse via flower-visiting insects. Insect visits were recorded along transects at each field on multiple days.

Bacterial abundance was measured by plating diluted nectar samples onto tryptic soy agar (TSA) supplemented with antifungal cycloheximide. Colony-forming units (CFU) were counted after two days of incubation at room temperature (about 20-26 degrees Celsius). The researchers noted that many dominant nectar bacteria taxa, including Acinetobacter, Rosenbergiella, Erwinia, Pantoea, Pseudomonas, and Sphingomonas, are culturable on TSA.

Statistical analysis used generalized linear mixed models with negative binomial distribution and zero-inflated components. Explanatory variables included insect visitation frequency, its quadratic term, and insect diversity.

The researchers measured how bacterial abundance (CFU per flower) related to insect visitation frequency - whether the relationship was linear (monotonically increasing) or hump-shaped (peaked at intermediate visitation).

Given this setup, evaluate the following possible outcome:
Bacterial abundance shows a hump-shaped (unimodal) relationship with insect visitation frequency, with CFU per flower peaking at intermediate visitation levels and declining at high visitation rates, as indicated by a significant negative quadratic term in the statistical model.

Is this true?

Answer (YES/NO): YES